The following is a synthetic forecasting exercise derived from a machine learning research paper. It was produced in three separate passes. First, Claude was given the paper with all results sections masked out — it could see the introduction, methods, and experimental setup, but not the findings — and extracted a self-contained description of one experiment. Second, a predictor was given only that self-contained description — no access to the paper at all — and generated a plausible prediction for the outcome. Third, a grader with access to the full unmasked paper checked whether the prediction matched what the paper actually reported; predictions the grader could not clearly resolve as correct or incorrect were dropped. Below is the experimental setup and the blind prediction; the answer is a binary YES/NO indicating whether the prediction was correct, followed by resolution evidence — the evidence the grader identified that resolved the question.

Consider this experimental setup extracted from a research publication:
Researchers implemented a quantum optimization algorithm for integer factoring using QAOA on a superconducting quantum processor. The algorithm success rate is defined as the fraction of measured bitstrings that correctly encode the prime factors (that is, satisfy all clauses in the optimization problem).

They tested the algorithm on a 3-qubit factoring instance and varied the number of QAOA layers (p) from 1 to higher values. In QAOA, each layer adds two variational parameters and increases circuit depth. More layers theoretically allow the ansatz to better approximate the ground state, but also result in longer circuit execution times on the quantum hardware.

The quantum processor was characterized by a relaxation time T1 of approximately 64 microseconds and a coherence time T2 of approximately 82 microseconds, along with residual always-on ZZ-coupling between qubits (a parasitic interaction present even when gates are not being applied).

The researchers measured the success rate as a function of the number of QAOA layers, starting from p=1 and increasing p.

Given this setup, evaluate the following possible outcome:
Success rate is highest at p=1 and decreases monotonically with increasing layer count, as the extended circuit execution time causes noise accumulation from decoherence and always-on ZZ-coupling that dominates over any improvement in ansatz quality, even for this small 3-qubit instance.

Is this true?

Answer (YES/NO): NO